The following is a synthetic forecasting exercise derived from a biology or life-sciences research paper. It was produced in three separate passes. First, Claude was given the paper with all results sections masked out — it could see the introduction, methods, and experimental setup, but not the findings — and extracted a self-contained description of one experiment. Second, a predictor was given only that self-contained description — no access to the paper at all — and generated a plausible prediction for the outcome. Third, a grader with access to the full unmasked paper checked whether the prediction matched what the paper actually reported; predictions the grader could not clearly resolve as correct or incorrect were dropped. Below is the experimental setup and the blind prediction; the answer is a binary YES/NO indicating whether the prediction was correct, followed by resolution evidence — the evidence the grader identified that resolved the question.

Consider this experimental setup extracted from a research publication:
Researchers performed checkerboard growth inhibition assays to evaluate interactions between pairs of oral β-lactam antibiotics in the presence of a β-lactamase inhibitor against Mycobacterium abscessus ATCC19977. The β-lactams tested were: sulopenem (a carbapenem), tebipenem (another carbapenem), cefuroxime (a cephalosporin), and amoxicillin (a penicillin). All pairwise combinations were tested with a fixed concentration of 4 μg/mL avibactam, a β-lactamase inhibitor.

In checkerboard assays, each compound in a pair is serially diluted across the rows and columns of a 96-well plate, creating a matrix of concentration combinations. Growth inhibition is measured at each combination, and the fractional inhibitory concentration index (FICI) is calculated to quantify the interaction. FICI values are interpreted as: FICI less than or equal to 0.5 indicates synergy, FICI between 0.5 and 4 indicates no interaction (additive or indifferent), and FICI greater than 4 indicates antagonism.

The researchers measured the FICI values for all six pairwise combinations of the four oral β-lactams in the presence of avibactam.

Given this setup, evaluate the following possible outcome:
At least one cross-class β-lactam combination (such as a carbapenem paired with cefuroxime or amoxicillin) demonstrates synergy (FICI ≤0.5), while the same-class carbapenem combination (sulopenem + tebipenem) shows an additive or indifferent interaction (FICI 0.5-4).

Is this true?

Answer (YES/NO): NO